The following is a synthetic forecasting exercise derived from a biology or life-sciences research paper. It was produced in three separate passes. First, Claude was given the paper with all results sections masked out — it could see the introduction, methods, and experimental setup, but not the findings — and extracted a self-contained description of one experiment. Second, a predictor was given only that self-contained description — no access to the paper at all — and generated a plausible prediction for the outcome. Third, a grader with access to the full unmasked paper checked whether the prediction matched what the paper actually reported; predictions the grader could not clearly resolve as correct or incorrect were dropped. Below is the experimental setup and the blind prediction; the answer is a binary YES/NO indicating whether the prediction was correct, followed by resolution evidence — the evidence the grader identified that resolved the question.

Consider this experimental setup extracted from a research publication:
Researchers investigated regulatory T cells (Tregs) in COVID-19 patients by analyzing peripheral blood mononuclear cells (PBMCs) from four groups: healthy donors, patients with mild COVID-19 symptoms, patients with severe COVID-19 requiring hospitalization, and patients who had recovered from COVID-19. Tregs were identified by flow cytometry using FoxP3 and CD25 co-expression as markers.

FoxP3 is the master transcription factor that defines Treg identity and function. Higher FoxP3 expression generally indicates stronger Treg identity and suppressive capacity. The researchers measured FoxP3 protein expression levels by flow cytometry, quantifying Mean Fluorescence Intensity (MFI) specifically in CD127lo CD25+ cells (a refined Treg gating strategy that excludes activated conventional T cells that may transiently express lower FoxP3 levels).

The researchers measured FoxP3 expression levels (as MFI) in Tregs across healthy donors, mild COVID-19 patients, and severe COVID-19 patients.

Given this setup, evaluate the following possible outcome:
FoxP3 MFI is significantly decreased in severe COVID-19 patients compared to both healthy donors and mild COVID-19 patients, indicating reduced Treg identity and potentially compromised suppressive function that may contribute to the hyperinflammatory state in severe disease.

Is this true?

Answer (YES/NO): NO